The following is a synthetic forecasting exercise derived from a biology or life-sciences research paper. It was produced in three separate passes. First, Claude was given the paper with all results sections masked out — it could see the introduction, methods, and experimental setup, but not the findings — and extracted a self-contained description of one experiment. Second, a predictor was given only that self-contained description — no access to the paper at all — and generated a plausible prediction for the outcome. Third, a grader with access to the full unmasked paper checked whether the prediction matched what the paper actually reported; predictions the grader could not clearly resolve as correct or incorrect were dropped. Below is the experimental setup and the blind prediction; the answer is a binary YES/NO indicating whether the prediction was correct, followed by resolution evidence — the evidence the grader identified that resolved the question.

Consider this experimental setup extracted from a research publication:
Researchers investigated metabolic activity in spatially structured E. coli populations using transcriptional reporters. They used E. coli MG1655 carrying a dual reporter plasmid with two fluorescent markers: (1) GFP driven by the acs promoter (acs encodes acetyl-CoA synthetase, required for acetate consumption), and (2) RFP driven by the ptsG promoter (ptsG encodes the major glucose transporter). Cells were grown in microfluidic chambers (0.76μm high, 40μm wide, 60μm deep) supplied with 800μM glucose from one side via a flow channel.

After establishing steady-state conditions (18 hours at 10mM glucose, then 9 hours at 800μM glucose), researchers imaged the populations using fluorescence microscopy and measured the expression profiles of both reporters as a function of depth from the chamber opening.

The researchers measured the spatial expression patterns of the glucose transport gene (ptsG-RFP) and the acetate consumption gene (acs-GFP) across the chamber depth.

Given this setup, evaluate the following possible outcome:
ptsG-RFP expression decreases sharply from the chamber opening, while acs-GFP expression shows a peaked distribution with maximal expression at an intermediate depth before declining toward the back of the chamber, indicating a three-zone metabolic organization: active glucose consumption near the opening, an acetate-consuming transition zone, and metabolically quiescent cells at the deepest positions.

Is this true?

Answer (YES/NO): NO